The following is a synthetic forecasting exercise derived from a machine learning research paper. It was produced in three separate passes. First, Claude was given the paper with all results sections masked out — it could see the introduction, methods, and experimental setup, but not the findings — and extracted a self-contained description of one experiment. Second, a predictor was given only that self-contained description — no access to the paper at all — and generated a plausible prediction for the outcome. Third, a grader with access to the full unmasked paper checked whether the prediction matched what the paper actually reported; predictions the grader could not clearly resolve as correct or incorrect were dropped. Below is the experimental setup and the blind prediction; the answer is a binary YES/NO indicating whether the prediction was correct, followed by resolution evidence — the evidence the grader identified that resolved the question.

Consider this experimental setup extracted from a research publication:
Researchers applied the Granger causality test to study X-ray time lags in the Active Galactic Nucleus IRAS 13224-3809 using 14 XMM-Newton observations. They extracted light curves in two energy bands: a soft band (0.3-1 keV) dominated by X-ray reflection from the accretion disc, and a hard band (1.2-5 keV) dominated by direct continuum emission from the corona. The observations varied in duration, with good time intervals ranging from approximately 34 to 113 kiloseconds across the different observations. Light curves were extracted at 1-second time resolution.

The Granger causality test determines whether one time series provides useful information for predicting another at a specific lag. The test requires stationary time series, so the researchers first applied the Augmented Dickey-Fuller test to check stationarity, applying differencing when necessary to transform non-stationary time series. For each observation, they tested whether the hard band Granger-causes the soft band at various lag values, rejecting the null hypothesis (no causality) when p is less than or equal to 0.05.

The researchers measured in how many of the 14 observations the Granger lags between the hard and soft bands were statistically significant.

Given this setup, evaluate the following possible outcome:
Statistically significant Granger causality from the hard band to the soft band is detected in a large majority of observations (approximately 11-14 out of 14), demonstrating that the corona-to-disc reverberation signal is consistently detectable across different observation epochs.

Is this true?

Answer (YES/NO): YES